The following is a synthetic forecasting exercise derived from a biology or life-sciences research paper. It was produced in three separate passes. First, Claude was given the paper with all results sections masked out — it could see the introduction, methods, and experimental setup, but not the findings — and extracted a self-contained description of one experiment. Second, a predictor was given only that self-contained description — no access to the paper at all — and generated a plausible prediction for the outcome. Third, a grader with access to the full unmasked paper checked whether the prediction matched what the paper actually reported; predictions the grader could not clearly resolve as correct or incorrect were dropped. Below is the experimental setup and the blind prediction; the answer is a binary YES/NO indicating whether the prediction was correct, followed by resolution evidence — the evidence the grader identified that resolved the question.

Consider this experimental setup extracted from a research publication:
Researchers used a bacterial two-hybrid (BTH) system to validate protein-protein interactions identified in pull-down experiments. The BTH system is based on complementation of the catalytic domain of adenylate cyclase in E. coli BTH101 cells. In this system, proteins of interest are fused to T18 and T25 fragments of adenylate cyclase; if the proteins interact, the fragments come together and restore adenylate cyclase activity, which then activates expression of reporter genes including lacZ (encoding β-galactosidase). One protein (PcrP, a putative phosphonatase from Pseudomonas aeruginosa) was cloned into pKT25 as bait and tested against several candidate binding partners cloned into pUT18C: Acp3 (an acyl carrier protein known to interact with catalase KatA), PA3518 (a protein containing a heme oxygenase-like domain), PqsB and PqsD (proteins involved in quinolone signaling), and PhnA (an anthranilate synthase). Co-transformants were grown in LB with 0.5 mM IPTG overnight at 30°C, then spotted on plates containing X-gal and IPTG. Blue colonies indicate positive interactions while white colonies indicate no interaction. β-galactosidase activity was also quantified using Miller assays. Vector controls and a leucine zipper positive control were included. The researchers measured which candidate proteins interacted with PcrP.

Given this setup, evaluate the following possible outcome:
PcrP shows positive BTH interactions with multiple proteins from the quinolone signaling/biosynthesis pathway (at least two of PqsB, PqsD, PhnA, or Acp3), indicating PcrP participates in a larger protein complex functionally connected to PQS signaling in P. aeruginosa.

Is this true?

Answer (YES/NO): NO